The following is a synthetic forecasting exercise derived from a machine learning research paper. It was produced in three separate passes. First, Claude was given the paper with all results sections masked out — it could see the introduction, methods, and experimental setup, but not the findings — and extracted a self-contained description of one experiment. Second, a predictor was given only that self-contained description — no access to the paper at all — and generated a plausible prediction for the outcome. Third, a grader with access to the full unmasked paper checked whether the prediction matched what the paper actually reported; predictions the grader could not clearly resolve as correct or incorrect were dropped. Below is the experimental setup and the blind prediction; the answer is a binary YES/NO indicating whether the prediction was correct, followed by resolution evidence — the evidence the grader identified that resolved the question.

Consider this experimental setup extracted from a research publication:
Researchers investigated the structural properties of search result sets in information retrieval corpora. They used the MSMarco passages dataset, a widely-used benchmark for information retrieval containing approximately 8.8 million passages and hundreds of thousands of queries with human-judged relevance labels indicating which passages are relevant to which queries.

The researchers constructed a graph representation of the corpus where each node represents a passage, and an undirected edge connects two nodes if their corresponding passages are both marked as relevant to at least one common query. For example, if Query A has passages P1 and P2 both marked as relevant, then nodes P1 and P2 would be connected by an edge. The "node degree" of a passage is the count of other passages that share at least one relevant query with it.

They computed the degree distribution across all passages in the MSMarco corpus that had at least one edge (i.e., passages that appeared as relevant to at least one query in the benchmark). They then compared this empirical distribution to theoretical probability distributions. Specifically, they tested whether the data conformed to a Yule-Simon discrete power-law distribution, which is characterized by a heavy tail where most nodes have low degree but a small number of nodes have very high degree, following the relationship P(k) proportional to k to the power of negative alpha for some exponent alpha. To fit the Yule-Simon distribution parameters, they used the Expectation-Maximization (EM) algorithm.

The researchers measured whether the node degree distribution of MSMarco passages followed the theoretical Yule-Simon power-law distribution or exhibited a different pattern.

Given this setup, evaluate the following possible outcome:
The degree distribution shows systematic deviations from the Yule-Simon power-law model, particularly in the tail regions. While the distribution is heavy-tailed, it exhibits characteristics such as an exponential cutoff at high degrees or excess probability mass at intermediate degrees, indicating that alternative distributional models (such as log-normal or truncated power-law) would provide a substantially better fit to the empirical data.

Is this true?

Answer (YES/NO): NO